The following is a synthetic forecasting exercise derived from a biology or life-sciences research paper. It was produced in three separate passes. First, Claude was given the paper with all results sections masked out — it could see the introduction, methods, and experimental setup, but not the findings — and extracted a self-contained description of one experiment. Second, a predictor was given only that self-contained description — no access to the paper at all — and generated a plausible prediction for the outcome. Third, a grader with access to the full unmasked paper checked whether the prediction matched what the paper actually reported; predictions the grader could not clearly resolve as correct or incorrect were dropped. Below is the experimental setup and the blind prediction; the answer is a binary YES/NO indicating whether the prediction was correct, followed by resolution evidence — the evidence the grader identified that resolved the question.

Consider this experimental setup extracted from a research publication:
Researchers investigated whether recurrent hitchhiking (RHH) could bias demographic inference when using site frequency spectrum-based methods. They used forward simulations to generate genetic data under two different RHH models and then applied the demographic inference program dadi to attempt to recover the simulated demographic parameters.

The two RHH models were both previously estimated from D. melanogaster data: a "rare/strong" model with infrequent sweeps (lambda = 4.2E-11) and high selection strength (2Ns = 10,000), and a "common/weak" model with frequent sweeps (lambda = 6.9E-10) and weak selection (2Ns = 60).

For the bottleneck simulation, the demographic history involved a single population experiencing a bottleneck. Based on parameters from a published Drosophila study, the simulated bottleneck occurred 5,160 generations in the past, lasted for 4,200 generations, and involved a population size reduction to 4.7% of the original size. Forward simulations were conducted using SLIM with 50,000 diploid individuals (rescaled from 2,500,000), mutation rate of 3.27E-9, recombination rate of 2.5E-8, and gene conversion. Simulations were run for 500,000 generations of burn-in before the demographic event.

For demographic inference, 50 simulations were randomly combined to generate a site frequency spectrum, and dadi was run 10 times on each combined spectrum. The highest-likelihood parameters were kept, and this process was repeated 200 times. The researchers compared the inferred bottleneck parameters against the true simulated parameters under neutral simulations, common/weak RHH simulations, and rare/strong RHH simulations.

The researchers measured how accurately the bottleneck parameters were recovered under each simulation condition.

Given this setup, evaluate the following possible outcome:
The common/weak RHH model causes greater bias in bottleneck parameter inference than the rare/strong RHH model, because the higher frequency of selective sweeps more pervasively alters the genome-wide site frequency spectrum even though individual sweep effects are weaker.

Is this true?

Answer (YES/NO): NO